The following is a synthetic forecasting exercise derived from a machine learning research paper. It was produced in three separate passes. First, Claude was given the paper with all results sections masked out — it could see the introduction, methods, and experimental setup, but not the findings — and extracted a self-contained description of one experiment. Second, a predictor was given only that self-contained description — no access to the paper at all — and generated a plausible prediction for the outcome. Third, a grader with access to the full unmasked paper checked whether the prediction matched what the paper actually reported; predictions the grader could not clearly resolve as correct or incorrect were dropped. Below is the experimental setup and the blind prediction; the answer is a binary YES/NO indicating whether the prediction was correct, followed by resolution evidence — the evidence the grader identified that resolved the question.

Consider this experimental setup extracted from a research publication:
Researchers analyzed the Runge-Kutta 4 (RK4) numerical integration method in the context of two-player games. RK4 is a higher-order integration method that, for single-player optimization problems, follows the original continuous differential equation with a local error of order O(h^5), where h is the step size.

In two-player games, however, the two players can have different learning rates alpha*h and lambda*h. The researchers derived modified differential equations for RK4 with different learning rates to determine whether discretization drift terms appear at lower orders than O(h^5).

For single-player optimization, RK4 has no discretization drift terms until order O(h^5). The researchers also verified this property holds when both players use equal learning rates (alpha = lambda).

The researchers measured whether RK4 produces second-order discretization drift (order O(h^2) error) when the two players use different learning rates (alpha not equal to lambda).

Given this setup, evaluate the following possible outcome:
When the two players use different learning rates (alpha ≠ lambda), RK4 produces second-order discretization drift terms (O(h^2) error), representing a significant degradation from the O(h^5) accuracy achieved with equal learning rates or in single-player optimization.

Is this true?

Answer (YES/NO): YES